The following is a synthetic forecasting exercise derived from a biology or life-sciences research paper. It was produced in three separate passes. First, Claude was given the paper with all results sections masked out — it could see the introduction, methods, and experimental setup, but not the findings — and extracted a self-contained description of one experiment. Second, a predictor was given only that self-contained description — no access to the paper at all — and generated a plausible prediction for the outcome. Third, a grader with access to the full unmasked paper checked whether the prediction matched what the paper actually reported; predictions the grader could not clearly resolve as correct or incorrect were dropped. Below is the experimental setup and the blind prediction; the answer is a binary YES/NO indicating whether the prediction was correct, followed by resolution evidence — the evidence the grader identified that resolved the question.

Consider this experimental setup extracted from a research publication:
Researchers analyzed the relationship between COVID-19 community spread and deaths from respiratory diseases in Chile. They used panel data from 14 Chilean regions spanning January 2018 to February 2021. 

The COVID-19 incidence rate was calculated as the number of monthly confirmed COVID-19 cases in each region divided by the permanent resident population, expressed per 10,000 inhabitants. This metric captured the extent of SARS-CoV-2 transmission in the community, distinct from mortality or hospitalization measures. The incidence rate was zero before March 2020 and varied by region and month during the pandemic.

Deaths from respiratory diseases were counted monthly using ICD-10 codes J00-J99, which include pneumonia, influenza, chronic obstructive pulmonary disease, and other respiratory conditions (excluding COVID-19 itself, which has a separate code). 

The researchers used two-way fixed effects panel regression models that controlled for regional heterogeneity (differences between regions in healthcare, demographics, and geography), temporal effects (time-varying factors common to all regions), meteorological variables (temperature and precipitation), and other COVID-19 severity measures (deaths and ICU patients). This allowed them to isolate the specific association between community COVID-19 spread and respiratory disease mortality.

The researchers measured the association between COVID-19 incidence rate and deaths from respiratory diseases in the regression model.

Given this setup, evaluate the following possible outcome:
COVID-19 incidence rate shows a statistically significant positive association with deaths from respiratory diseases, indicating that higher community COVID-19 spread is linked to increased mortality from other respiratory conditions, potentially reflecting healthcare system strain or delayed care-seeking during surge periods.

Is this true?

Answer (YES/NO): NO